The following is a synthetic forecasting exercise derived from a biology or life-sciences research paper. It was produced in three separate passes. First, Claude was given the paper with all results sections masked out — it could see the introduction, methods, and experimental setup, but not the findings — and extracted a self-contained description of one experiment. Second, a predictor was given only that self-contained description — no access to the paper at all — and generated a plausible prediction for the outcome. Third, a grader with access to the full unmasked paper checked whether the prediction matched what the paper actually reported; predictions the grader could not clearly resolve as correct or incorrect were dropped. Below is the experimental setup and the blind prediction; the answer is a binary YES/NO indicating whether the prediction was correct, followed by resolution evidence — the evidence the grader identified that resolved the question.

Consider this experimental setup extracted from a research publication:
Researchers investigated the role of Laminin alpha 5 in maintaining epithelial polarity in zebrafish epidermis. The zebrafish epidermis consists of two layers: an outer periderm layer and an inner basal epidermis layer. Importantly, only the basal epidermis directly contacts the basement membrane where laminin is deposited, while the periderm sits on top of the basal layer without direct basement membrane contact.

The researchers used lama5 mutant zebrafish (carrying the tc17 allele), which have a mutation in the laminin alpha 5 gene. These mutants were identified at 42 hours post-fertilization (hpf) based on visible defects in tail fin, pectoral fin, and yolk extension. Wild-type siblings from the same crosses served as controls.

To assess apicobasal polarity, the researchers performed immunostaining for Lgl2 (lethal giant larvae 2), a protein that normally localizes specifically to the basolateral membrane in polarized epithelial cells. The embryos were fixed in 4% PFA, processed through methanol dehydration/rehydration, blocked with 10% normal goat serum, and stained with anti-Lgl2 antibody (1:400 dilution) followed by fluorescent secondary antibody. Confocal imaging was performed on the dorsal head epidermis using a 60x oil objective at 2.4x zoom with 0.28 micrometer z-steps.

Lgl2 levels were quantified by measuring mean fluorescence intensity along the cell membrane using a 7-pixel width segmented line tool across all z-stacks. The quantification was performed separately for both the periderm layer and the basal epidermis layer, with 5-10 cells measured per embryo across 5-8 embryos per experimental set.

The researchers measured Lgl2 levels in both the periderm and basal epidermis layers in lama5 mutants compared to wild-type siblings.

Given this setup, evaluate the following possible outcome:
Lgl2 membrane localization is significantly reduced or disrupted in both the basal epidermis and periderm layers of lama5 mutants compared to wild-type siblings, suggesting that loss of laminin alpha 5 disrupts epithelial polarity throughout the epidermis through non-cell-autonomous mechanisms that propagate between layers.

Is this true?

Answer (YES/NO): NO